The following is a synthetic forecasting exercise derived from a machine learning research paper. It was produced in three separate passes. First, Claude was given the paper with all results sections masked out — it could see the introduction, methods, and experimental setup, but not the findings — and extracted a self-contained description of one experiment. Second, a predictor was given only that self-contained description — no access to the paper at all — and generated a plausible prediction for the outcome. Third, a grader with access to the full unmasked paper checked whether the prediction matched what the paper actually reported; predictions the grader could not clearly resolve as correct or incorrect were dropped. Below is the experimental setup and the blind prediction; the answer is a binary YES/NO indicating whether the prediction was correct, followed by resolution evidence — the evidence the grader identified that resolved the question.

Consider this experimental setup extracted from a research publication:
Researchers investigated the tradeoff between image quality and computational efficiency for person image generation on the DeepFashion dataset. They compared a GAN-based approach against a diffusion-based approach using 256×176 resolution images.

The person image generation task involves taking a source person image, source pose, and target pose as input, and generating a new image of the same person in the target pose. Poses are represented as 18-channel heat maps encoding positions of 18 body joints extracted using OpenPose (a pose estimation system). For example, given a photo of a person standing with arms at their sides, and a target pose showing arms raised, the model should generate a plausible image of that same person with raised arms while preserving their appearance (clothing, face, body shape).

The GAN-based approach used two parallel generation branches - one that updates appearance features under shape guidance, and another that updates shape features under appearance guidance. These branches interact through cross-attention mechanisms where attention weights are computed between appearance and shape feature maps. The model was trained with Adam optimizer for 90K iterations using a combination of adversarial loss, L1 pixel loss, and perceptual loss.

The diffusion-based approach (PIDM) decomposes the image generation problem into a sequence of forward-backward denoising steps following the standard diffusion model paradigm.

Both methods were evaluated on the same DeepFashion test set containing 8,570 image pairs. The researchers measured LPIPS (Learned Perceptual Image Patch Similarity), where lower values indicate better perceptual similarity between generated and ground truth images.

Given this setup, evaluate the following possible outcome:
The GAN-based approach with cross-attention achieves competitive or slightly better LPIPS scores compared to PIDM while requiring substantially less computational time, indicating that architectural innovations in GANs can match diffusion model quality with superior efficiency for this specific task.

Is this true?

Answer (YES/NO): YES